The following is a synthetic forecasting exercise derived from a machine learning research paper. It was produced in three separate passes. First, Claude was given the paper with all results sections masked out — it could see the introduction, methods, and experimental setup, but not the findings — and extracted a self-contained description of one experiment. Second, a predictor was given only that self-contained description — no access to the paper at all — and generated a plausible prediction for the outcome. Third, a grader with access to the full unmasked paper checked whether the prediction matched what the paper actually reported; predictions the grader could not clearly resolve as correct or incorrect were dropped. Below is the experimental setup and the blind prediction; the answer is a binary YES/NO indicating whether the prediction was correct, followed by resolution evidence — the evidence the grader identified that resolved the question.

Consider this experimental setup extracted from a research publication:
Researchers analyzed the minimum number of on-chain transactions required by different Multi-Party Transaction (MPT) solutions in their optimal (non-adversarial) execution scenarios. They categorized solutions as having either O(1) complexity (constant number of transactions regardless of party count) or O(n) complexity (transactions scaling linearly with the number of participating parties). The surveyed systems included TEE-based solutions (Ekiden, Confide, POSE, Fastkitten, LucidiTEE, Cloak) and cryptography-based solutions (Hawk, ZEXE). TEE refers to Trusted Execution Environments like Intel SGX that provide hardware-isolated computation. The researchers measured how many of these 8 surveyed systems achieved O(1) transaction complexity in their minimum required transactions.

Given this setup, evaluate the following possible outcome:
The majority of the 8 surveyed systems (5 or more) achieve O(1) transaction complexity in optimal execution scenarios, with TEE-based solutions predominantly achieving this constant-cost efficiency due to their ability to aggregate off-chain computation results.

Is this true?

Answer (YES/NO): YES